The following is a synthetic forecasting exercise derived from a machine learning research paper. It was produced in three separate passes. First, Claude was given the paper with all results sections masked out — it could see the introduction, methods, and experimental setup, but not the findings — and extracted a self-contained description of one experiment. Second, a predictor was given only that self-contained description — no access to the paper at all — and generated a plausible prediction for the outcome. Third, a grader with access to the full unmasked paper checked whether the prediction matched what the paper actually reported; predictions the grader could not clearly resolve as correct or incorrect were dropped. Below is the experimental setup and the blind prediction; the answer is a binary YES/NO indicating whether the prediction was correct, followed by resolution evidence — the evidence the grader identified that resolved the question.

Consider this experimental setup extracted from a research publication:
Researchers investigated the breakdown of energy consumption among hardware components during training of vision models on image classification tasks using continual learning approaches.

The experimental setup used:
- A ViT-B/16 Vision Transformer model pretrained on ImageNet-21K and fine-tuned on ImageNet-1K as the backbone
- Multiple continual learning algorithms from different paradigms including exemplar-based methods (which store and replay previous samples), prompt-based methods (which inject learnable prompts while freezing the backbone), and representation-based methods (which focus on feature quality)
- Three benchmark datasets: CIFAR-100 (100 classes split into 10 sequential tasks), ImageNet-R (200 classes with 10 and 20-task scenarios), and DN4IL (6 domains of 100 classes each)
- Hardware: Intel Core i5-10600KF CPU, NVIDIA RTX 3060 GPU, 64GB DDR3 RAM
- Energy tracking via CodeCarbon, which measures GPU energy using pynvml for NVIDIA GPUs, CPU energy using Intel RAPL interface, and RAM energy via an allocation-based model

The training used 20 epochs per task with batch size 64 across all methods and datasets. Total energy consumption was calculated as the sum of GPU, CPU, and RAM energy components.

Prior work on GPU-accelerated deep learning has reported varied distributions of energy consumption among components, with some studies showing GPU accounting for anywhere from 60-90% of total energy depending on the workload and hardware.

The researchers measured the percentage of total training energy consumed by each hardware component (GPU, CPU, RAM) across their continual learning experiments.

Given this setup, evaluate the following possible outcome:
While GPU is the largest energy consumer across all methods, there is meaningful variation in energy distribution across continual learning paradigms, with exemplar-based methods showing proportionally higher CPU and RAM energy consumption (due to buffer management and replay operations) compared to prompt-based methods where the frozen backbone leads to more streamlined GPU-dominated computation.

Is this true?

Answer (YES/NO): NO